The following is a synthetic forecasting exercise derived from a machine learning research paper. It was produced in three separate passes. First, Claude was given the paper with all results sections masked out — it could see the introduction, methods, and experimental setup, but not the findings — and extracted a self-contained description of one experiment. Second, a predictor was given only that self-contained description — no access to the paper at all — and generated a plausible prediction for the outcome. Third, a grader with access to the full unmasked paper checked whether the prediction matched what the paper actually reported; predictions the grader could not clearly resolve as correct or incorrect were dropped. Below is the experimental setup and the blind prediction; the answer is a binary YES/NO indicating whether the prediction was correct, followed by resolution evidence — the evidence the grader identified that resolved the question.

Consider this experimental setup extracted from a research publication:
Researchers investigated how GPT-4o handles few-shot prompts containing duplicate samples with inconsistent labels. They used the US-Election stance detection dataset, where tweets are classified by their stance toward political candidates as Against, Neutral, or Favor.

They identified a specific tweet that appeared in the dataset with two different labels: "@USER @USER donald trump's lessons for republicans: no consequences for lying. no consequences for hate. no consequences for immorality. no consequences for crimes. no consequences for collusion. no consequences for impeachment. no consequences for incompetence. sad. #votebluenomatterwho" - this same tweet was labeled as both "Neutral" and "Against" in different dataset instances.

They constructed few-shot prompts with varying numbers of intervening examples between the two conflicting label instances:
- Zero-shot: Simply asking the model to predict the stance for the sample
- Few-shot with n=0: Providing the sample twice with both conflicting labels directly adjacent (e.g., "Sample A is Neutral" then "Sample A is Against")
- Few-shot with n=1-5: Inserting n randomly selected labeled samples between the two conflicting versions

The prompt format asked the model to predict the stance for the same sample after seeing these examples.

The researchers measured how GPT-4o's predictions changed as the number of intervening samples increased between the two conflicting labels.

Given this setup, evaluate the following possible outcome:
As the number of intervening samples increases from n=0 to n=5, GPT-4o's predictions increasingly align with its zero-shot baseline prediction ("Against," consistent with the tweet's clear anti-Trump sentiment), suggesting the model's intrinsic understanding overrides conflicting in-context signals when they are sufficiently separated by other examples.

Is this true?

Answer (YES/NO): NO